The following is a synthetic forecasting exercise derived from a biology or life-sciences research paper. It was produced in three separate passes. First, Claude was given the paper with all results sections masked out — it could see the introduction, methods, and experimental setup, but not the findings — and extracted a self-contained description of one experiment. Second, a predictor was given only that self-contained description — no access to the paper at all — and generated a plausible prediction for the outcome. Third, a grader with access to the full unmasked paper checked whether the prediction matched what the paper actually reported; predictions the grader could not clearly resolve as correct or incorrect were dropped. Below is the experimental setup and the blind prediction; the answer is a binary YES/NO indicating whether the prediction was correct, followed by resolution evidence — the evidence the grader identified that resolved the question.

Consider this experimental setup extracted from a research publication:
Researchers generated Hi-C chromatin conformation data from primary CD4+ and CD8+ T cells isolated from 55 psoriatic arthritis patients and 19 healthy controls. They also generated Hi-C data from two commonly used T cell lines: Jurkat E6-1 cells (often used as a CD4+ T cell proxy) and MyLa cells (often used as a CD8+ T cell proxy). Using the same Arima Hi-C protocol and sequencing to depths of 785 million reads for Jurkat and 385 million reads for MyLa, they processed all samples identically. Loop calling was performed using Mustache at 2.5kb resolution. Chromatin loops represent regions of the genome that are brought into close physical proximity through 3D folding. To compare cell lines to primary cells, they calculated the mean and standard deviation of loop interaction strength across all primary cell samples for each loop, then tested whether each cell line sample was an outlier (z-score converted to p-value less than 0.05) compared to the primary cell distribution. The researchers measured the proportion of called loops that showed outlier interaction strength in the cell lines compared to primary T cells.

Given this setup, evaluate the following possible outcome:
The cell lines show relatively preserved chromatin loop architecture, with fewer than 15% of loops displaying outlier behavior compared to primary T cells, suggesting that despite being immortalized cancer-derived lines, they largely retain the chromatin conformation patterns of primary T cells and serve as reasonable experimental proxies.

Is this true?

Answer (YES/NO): NO